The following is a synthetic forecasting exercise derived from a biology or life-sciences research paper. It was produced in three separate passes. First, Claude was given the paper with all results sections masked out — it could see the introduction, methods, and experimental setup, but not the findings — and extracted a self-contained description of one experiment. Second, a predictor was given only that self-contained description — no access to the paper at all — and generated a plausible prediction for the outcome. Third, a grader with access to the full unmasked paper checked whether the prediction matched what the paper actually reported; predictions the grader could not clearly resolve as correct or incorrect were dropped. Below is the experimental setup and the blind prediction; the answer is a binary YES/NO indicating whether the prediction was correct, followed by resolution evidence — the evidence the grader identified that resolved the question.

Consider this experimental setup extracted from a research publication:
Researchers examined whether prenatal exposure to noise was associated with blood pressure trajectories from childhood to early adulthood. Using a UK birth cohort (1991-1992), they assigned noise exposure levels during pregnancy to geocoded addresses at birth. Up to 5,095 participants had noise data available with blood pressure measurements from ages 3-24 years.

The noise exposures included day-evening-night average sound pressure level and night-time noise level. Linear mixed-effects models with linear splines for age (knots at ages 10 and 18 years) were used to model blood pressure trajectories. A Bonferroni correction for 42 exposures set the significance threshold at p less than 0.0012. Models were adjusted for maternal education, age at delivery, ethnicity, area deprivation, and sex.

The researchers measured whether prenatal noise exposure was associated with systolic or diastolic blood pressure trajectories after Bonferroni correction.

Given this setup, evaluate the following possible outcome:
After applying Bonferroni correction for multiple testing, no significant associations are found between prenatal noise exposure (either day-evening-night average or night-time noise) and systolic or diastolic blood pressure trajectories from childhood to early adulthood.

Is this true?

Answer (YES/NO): YES